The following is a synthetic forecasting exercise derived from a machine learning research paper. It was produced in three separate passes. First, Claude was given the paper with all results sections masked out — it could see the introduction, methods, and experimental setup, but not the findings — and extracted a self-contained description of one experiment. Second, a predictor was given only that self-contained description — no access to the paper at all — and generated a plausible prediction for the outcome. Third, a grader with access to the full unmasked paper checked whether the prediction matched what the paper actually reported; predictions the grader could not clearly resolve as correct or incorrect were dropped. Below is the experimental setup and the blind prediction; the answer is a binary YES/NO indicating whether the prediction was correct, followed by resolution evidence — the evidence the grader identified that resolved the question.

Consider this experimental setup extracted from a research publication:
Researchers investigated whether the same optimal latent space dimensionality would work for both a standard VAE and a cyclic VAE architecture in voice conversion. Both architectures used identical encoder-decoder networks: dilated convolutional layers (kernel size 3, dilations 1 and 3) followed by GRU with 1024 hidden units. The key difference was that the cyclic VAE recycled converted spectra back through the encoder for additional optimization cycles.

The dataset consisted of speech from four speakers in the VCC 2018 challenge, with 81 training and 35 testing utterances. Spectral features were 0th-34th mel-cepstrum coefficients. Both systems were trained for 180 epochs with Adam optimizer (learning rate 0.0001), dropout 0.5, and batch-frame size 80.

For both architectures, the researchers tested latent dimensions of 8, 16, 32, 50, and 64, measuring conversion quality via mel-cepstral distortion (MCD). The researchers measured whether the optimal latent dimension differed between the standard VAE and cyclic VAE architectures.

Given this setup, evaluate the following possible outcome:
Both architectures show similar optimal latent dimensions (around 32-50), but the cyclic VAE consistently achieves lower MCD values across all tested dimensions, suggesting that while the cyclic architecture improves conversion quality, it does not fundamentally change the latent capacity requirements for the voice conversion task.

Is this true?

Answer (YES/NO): NO